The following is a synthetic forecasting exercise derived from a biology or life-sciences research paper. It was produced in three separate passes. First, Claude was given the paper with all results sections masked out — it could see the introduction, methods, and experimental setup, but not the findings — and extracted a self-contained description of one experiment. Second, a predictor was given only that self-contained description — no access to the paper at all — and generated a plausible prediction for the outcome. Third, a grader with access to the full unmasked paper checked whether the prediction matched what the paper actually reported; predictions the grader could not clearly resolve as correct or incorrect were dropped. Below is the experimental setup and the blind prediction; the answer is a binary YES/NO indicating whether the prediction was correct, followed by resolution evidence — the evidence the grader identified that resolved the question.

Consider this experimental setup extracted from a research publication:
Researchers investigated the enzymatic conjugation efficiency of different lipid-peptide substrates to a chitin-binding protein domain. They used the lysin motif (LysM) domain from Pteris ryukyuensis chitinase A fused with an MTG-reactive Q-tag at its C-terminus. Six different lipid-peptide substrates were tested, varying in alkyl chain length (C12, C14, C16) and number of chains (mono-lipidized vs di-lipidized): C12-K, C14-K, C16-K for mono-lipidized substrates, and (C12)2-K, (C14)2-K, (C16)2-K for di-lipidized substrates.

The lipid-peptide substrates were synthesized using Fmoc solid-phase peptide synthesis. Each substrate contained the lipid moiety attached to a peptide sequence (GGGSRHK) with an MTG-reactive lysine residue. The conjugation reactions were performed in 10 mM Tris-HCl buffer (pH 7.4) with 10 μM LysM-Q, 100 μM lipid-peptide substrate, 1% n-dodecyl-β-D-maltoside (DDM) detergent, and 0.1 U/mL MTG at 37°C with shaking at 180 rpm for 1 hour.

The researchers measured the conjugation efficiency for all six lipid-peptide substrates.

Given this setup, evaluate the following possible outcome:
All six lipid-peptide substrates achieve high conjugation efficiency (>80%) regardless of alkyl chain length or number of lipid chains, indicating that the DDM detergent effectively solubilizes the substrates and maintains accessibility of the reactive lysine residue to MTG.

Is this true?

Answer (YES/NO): NO